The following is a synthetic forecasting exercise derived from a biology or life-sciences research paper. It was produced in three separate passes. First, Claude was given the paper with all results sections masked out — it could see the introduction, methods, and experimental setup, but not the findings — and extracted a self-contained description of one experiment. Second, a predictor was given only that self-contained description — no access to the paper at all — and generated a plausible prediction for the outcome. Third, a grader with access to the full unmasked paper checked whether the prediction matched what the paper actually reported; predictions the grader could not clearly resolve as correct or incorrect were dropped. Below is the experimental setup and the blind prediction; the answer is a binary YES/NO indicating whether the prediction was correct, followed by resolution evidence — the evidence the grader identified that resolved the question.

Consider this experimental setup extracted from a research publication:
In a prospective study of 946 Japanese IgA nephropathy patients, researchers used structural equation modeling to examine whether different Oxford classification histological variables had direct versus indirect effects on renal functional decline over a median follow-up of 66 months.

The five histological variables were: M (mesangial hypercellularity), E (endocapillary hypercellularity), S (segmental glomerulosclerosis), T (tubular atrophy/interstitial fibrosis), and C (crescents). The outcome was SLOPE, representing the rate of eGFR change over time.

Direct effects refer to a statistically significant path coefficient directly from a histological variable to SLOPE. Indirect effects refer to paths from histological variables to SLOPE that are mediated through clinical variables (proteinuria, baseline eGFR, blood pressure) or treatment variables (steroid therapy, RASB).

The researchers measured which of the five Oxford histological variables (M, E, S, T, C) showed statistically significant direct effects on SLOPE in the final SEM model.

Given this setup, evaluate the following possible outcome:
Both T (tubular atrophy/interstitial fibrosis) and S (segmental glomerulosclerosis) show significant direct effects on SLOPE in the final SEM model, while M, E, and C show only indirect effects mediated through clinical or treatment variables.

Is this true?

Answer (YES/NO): NO